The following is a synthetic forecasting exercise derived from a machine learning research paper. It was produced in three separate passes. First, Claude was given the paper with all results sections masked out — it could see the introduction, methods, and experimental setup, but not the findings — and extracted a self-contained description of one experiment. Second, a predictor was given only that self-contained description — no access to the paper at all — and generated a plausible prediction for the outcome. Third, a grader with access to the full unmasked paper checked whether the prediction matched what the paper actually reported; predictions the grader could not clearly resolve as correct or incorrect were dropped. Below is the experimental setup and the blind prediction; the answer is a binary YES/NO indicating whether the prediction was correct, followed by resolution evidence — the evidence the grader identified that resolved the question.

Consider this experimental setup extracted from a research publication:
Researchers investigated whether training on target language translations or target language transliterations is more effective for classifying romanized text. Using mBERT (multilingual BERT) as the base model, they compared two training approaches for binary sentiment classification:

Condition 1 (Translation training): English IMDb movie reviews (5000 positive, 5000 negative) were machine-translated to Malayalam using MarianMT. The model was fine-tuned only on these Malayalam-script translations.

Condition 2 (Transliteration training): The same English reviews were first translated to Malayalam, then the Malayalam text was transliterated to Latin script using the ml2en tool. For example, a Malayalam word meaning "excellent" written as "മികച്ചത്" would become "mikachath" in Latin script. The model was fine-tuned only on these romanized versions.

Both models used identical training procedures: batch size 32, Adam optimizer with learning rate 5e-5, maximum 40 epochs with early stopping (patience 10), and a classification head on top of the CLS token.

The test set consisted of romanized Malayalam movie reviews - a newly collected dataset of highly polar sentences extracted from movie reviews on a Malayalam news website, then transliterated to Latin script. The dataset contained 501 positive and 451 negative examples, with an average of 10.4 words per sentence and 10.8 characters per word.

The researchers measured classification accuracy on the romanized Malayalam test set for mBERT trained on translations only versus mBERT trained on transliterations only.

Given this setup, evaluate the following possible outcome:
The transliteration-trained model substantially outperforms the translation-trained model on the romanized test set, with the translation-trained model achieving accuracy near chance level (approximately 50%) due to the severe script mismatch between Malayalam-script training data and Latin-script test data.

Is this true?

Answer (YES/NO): YES